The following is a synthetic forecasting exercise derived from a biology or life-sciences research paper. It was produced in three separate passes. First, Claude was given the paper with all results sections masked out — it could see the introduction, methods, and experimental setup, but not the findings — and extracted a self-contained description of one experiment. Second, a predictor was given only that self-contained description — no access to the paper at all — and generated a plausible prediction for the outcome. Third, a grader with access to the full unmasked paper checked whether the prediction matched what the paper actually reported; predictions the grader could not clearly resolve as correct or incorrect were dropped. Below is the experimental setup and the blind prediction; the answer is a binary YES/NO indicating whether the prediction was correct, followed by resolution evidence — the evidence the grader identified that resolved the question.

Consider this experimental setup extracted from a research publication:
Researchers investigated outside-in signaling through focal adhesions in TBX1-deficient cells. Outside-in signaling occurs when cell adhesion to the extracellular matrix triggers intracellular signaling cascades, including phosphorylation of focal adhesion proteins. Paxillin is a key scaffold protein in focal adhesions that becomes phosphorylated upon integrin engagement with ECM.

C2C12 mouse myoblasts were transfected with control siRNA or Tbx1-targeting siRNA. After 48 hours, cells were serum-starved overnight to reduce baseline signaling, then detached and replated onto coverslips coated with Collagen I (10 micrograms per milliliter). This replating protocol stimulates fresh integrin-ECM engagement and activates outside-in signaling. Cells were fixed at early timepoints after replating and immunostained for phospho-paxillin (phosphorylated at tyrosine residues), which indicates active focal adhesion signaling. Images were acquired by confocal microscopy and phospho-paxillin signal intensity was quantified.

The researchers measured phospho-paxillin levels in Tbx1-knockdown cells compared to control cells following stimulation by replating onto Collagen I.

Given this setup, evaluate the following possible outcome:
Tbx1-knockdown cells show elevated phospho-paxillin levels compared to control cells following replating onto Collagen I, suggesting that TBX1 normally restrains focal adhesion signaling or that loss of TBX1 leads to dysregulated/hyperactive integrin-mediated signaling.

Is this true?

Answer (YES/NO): NO